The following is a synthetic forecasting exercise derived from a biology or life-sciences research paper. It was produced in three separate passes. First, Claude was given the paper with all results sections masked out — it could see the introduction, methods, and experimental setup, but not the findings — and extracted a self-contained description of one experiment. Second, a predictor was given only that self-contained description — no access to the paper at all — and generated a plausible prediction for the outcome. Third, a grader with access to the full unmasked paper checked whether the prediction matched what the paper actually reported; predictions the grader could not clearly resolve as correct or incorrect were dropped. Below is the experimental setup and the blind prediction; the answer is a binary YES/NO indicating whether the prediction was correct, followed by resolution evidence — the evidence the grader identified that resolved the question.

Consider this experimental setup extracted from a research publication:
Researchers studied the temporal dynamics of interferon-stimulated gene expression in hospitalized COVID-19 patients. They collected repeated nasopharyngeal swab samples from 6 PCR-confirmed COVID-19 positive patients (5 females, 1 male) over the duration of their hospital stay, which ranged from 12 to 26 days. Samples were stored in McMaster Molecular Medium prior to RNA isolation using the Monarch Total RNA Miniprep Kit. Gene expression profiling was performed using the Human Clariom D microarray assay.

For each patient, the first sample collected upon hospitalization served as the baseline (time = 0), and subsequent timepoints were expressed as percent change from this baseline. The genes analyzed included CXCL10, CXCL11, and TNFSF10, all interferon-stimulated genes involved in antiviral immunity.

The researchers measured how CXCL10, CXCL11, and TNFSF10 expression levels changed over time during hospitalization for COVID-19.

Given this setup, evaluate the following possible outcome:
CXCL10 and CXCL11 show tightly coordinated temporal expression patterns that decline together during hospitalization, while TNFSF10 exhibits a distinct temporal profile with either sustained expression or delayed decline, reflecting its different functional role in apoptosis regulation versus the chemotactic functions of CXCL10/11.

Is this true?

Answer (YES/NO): NO